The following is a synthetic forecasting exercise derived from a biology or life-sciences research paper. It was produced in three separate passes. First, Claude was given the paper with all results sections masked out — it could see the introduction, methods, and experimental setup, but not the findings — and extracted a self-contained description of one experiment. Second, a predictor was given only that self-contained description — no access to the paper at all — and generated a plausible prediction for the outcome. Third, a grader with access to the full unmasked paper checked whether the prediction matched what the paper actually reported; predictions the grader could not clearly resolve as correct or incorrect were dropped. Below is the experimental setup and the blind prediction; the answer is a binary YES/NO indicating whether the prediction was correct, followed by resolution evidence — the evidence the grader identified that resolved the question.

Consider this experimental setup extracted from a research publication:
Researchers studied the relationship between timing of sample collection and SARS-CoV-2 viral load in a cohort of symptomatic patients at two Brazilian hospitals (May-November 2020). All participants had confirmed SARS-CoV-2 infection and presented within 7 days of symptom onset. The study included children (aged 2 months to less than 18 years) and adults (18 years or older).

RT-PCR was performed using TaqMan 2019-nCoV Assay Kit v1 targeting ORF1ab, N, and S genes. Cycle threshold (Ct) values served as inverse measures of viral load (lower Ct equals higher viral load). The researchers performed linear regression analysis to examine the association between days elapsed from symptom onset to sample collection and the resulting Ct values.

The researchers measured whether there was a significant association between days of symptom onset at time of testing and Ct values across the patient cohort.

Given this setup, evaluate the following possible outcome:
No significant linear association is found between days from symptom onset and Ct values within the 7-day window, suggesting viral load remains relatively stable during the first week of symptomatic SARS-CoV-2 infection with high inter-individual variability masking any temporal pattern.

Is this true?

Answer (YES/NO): NO